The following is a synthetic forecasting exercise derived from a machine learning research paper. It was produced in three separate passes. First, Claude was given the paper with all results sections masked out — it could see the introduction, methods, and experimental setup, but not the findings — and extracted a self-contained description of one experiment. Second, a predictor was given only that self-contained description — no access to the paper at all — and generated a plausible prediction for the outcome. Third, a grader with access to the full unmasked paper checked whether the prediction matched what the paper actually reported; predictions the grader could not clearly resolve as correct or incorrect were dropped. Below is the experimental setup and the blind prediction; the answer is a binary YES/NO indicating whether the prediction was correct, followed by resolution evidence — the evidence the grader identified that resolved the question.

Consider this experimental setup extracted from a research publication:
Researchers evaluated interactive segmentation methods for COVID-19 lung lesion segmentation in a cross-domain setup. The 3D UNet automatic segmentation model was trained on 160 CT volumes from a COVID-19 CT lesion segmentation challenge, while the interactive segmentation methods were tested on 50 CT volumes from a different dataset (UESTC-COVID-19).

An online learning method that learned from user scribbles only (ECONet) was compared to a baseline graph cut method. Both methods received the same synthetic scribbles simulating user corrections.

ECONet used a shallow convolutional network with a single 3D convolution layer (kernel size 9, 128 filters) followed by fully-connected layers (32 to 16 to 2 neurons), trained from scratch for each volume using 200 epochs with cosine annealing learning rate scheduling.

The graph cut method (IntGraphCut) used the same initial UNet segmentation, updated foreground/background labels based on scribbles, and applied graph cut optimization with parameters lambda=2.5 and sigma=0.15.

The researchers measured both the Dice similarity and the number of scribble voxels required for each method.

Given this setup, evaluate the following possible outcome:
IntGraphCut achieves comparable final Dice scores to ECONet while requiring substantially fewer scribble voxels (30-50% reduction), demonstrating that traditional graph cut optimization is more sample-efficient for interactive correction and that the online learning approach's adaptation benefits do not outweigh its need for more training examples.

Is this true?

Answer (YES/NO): NO